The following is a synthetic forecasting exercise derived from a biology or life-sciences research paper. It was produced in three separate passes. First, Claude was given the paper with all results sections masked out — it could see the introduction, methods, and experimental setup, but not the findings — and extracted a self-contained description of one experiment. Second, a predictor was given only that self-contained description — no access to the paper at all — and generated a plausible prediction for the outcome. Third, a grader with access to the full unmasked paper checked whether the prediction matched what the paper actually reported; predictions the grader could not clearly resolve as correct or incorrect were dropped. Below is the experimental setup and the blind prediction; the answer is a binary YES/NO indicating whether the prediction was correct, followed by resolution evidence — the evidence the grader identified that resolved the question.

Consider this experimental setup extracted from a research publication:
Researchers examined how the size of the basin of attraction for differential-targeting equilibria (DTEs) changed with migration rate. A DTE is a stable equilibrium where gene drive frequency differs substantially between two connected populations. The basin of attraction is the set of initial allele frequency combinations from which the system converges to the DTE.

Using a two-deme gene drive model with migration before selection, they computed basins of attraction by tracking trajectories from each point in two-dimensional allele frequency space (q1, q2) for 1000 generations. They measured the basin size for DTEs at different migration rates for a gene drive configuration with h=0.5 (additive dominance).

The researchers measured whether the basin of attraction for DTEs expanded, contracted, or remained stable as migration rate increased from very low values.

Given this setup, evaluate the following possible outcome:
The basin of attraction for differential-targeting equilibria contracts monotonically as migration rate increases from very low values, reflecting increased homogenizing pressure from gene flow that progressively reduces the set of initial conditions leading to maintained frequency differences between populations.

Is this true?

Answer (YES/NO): NO